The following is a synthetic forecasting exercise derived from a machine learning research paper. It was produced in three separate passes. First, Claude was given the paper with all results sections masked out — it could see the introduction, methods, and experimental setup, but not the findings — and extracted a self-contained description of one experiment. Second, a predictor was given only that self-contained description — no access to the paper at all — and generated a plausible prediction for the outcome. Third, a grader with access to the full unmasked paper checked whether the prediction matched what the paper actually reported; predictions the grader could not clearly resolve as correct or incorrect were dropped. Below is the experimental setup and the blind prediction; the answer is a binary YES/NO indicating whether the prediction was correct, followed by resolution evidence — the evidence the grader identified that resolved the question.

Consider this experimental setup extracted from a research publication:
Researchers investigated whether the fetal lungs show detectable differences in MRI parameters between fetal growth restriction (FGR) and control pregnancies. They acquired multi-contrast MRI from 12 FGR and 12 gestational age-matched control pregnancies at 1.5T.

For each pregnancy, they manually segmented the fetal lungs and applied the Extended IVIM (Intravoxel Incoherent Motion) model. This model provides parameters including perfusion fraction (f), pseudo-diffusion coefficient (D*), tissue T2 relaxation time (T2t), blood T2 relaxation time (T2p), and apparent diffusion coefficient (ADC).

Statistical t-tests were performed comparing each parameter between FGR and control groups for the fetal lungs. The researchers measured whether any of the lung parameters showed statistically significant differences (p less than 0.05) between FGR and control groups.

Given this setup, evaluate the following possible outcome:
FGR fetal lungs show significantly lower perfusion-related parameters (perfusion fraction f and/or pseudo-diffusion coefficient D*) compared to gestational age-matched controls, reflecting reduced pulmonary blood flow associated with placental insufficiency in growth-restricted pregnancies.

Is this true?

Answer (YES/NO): NO